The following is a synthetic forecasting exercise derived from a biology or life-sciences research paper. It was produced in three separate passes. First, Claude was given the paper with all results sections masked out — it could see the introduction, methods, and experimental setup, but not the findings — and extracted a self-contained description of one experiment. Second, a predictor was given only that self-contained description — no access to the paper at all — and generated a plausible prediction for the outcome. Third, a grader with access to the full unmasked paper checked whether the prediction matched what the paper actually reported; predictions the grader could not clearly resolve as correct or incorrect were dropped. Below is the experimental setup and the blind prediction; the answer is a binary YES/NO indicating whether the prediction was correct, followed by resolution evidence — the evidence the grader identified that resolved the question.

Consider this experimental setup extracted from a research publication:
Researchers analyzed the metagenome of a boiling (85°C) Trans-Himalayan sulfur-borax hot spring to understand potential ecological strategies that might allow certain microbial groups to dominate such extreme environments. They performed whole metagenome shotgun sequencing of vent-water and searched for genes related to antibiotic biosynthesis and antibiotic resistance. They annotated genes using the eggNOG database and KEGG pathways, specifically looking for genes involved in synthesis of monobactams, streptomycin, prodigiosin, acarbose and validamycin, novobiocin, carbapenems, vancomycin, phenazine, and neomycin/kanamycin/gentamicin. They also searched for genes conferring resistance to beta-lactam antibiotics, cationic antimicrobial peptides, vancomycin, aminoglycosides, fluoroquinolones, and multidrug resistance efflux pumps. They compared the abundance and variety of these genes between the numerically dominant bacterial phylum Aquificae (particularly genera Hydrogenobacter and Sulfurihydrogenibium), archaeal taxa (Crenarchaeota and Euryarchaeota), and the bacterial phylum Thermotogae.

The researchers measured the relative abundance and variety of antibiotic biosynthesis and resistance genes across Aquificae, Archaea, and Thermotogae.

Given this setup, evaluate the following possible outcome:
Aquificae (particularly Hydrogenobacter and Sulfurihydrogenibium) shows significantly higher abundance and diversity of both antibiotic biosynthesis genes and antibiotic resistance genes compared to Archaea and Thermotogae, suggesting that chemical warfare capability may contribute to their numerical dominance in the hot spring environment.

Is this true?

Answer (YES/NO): YES